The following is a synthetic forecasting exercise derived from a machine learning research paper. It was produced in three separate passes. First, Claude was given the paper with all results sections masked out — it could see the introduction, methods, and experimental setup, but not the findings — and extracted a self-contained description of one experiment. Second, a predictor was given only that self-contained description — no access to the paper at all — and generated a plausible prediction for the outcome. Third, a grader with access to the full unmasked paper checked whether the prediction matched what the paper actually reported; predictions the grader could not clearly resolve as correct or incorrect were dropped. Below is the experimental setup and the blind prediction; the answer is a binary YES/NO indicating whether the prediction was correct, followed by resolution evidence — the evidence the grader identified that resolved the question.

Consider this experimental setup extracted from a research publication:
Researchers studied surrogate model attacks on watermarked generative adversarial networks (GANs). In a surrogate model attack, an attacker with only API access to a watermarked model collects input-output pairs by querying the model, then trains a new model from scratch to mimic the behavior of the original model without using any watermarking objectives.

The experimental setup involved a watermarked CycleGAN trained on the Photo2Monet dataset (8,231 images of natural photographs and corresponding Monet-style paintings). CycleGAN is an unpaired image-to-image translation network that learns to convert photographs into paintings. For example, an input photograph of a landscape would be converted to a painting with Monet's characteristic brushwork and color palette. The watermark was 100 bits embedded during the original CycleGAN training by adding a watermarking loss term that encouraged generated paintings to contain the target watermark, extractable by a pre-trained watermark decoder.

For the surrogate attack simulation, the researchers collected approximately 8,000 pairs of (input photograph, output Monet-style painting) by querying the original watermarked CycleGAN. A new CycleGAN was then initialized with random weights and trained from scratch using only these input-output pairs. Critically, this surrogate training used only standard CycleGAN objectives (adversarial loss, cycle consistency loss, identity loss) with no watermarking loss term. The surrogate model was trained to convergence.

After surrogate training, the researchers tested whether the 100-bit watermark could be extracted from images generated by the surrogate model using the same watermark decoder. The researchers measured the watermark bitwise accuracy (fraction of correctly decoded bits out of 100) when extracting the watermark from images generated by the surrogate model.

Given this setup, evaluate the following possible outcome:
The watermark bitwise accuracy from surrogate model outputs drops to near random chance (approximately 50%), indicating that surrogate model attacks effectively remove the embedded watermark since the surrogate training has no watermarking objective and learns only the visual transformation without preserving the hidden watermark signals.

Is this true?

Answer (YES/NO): NO